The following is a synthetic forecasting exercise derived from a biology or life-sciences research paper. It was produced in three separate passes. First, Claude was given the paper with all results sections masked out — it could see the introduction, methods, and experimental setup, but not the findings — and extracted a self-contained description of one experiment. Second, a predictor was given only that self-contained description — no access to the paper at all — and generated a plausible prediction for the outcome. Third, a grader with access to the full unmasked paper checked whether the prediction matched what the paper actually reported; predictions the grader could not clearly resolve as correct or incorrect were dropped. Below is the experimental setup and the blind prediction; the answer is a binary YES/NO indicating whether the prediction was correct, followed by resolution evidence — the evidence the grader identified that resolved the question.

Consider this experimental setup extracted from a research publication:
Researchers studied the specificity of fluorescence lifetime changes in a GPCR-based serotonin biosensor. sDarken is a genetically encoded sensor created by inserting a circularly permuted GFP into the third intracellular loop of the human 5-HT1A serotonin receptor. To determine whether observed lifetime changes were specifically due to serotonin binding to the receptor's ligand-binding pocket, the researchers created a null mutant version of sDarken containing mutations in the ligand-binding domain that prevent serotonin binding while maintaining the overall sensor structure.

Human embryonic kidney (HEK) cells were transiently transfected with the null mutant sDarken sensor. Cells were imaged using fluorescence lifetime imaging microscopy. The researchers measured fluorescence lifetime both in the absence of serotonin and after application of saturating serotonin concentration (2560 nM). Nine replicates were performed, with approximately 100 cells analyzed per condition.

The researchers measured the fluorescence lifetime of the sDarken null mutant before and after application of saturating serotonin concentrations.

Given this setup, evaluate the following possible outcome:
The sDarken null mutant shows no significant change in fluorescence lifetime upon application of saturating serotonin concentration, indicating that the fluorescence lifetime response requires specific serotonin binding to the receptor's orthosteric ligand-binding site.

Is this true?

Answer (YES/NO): YES